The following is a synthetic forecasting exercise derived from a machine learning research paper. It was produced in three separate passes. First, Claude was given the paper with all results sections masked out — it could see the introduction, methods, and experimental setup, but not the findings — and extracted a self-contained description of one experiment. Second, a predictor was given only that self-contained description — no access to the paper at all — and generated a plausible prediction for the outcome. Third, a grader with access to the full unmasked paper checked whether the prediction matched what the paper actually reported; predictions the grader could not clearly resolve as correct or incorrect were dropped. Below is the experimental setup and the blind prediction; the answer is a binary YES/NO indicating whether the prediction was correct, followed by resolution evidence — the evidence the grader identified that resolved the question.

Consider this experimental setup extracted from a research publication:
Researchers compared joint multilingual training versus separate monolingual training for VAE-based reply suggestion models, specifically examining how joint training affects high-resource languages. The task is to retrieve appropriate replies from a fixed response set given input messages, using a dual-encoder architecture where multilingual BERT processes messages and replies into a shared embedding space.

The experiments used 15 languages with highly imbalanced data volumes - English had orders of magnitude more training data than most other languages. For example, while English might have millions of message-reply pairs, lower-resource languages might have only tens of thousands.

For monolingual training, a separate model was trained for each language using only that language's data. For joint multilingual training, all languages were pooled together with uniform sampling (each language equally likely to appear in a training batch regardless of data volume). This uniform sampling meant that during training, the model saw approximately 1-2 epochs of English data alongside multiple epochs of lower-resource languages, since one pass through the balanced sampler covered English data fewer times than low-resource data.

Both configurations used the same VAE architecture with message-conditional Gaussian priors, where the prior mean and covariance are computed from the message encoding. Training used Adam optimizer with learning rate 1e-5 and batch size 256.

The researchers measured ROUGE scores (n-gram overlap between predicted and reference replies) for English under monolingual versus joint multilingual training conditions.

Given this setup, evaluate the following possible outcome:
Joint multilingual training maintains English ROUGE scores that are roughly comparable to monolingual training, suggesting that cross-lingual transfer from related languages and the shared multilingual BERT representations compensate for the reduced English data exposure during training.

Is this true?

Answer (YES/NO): NO